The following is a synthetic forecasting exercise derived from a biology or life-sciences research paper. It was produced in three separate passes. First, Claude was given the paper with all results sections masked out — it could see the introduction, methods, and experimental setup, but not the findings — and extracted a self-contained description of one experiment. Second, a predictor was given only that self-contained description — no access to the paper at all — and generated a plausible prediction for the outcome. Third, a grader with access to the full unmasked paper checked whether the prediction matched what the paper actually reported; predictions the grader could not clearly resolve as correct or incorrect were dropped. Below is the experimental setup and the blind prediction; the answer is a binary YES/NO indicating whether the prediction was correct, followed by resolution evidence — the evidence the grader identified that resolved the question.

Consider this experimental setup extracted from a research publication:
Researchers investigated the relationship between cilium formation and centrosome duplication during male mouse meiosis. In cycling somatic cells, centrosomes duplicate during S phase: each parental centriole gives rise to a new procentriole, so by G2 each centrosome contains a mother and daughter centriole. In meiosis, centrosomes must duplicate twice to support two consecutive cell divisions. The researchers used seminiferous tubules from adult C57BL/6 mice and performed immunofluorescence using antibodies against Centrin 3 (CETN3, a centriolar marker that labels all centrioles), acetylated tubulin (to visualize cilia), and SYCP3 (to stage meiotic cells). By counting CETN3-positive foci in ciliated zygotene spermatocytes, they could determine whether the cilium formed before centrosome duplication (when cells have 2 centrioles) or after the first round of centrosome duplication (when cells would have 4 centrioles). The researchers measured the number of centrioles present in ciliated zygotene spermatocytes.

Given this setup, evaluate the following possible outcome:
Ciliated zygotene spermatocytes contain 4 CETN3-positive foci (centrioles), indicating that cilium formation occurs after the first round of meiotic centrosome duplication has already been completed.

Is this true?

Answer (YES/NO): NO